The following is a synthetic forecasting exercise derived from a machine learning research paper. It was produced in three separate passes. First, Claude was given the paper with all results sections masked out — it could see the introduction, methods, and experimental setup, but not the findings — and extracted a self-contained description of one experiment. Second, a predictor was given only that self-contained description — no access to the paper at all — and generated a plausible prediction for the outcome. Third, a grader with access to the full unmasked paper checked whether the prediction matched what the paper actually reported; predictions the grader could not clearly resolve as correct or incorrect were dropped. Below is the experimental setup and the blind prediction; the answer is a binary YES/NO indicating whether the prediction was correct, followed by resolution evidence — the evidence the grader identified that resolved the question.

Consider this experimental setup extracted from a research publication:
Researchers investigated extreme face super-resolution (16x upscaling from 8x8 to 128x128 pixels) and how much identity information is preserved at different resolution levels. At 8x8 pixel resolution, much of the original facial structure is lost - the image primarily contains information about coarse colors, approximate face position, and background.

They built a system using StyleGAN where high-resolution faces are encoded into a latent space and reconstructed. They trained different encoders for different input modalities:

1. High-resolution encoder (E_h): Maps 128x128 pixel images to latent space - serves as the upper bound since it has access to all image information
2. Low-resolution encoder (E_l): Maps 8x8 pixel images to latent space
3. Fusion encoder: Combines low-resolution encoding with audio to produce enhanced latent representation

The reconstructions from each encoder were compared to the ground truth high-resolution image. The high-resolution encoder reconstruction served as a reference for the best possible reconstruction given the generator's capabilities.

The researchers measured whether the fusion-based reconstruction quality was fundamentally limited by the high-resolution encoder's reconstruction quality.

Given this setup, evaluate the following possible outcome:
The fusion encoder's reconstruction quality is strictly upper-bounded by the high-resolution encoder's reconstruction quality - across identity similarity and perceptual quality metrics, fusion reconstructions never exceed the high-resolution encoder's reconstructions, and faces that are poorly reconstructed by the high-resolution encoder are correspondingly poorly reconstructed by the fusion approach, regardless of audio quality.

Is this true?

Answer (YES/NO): YES